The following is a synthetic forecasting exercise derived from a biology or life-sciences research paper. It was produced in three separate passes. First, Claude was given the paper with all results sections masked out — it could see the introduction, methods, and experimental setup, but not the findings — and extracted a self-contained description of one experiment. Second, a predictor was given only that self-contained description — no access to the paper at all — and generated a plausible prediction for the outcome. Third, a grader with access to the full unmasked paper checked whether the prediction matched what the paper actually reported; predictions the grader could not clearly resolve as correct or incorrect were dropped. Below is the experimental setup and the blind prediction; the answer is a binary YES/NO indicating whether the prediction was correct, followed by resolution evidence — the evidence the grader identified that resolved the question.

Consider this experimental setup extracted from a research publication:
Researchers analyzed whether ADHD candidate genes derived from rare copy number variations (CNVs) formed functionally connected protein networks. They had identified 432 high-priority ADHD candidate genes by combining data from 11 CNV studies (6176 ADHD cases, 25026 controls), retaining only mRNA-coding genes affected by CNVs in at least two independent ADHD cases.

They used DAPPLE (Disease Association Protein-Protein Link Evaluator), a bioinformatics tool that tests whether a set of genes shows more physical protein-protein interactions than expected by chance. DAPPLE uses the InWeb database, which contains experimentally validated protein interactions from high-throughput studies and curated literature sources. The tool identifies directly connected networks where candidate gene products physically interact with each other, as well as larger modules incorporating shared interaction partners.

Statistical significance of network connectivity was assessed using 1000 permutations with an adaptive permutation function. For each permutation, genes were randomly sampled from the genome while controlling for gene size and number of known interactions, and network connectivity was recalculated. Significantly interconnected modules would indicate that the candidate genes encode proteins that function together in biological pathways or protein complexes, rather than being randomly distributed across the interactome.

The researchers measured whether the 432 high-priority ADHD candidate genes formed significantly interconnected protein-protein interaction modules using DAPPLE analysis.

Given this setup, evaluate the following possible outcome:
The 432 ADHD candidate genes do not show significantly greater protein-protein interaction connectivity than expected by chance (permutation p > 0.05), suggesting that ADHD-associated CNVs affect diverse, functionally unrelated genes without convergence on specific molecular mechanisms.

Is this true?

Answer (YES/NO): NO